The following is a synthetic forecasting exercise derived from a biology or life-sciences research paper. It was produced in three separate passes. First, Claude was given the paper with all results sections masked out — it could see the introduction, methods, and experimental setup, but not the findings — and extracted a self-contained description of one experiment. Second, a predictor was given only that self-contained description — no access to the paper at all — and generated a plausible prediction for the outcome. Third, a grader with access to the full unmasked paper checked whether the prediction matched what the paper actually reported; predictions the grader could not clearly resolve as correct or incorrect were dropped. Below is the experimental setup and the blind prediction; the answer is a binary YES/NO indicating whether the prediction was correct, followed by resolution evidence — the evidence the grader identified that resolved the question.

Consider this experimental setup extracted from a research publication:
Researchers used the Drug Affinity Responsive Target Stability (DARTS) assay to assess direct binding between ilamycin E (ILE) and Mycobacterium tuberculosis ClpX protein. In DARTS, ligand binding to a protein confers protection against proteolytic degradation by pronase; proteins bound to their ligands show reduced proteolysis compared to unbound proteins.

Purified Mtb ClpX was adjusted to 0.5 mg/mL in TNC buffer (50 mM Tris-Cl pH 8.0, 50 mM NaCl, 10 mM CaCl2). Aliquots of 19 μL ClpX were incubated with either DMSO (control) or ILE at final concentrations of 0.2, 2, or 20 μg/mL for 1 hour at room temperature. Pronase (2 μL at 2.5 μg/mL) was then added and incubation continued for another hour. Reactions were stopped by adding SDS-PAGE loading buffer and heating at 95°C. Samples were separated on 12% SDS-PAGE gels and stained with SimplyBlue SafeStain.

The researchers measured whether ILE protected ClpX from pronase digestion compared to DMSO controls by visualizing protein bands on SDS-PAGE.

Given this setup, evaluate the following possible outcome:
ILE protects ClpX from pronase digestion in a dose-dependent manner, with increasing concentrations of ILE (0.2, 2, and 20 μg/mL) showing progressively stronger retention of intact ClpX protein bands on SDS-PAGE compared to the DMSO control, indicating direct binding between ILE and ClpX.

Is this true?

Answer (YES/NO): YES